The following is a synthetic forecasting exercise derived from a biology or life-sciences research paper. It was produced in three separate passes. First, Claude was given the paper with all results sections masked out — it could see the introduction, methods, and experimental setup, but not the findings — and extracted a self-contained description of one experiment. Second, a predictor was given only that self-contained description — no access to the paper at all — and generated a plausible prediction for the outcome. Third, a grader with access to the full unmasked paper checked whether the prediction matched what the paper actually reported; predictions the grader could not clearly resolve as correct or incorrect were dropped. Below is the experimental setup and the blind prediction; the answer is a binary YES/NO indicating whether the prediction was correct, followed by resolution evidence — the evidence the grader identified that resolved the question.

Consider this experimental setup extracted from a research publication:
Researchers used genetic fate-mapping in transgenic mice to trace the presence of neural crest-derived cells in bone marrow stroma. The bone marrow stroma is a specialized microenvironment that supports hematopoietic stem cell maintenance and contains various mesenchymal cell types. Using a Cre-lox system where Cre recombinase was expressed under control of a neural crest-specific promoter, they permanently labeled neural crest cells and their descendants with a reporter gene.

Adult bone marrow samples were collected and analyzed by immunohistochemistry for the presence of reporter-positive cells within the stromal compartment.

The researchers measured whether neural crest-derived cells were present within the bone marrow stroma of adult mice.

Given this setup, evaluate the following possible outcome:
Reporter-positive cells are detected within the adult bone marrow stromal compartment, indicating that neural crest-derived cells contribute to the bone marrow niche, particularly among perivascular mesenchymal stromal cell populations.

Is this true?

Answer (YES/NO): YES